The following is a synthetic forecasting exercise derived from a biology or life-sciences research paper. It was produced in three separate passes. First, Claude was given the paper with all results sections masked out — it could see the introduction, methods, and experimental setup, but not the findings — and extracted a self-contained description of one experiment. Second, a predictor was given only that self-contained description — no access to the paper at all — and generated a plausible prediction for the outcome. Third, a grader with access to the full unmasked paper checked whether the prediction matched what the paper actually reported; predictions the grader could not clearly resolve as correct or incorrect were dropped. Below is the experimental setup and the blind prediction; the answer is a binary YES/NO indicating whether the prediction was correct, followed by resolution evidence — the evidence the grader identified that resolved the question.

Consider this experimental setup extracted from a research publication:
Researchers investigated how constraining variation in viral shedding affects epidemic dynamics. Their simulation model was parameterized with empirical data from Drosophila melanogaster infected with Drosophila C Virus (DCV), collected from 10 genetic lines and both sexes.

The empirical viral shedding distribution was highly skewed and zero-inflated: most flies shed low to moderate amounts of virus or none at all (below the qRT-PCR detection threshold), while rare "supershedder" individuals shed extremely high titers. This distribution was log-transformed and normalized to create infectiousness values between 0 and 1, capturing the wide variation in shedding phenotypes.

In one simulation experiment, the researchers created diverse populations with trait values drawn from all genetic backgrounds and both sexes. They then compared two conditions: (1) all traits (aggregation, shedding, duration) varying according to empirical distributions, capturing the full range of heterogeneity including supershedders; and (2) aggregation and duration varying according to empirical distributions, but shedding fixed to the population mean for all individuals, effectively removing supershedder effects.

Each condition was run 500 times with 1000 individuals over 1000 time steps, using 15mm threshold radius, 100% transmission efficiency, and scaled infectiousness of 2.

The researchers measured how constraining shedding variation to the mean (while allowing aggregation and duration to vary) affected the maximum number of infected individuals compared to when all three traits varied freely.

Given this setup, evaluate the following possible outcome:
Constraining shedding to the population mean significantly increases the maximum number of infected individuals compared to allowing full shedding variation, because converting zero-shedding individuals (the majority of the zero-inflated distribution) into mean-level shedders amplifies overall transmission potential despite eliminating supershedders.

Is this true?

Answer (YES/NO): YES